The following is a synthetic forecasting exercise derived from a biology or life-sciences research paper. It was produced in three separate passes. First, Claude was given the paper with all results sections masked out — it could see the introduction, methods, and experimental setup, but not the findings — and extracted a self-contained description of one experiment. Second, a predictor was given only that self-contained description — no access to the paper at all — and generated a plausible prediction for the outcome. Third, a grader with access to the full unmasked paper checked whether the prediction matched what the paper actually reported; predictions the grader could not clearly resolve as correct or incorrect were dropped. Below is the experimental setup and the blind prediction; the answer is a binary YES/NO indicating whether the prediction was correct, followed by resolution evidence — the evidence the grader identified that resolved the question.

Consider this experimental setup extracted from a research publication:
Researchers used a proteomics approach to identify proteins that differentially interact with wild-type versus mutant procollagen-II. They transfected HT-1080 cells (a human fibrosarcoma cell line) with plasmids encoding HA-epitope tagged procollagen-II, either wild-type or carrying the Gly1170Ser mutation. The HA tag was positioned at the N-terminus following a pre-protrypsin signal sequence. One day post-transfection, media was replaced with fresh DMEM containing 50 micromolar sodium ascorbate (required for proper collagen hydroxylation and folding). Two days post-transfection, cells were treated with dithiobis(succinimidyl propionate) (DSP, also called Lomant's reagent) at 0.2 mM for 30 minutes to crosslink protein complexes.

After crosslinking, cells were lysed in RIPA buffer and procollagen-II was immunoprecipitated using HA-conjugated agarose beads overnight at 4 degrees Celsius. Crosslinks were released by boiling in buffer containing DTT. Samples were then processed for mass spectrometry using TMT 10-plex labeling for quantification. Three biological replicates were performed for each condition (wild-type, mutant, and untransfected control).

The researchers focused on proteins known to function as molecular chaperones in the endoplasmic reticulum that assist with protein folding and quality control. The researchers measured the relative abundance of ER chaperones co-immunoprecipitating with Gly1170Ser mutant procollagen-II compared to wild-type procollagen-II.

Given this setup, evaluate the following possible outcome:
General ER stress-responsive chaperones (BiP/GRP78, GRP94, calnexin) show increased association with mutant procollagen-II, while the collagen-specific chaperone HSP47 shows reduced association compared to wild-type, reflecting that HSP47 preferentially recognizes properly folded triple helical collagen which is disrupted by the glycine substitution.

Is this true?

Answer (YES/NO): NO